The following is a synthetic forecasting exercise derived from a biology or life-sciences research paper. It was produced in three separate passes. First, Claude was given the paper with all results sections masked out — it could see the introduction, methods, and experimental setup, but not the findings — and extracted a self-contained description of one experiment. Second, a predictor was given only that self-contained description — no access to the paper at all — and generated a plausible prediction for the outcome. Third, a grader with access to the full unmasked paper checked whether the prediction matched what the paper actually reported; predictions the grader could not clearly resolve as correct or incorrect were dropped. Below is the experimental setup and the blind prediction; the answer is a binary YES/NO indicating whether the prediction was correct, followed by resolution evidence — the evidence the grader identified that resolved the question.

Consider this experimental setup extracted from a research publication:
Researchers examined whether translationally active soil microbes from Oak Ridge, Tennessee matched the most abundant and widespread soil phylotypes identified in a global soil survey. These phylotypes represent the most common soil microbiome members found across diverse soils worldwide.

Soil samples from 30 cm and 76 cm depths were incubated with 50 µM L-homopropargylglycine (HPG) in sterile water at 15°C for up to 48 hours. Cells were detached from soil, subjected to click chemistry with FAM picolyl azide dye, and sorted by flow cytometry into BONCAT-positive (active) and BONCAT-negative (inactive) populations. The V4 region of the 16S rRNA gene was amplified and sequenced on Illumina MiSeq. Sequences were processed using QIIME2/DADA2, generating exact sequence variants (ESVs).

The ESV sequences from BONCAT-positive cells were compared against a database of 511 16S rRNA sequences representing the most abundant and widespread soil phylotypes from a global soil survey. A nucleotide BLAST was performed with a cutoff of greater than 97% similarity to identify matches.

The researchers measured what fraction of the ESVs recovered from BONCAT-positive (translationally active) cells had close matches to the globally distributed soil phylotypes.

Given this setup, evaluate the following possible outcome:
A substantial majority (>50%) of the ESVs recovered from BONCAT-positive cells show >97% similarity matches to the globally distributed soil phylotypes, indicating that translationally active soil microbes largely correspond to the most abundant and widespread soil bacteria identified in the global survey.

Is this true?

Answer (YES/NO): NO